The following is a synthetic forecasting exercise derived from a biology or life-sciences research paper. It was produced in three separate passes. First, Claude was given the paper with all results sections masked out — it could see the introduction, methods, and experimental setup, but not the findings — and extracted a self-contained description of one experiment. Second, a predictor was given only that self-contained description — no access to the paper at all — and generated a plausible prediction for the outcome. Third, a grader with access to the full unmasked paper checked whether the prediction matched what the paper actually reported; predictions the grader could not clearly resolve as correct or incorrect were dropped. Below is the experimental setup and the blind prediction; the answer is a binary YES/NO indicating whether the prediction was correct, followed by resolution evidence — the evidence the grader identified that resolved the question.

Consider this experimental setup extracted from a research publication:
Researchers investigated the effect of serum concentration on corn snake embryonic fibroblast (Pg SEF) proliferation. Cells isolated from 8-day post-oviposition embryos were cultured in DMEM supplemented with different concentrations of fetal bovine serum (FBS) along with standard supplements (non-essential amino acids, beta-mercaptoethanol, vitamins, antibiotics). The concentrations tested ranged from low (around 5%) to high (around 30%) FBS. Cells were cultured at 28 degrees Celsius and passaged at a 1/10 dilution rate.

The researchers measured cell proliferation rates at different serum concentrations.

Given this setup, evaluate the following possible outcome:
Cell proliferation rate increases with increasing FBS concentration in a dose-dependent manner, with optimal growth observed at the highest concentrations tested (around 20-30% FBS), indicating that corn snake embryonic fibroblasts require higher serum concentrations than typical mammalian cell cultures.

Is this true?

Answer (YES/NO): NO